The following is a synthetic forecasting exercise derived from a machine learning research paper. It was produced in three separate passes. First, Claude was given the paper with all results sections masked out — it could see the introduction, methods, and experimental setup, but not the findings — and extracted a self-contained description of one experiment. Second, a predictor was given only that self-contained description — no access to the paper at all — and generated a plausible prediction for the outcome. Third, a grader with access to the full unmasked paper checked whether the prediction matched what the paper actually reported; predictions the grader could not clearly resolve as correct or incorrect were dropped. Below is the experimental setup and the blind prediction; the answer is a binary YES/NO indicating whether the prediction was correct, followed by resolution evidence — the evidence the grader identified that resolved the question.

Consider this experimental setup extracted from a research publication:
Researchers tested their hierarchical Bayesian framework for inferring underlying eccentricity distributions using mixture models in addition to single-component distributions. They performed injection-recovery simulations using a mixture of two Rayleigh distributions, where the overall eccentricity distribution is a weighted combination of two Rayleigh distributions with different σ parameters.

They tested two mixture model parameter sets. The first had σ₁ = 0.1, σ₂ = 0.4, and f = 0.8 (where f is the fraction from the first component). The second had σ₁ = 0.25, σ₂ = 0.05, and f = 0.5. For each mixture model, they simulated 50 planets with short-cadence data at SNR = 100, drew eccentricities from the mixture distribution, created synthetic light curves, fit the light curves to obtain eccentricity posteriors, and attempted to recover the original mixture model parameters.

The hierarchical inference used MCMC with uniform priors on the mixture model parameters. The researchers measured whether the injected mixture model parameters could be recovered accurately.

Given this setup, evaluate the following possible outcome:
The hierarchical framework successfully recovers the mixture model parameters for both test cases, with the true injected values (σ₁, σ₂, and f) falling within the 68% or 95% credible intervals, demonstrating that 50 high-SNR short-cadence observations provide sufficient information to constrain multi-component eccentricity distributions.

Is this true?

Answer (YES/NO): YES